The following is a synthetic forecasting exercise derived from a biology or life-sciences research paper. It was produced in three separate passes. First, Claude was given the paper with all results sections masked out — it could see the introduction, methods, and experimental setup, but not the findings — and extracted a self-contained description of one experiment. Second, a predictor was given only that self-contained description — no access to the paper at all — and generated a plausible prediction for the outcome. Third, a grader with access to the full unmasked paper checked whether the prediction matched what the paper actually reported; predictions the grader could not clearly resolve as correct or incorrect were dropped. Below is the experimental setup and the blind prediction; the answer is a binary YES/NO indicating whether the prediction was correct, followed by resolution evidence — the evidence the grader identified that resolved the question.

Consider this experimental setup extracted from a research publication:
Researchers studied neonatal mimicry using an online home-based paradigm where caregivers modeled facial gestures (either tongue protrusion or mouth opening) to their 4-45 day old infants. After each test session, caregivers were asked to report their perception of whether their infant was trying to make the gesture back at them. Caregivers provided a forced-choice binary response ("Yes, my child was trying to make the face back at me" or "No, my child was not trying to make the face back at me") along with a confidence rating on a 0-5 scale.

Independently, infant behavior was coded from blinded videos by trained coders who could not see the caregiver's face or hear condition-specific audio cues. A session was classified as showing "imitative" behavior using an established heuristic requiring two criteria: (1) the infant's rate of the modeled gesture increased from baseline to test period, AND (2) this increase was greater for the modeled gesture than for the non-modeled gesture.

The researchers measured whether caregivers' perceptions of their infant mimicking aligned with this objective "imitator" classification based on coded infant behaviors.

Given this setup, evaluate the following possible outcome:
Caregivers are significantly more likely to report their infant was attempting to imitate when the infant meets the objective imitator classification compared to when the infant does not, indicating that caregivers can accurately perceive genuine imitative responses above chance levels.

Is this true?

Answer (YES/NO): NO